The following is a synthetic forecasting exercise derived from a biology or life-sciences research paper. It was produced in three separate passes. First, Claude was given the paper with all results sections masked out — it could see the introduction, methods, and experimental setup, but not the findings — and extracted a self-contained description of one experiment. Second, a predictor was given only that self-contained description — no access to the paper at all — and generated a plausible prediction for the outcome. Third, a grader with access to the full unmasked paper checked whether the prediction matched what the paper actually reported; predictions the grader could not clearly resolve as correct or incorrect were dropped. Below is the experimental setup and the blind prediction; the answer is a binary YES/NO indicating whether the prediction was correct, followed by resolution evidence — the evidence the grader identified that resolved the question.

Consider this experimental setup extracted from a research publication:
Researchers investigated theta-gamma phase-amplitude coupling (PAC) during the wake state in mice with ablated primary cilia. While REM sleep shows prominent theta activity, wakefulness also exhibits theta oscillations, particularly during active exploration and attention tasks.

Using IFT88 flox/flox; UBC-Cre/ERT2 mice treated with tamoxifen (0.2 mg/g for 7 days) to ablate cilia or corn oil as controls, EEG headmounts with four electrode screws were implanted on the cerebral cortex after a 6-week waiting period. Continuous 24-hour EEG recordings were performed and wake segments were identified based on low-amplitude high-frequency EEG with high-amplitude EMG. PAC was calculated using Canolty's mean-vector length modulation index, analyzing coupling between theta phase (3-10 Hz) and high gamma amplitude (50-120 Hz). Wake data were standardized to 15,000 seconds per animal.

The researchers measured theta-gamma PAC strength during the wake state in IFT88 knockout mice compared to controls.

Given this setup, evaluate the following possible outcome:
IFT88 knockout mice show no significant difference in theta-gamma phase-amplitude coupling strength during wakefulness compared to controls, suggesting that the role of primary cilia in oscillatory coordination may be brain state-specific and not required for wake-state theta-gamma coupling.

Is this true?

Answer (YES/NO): NO